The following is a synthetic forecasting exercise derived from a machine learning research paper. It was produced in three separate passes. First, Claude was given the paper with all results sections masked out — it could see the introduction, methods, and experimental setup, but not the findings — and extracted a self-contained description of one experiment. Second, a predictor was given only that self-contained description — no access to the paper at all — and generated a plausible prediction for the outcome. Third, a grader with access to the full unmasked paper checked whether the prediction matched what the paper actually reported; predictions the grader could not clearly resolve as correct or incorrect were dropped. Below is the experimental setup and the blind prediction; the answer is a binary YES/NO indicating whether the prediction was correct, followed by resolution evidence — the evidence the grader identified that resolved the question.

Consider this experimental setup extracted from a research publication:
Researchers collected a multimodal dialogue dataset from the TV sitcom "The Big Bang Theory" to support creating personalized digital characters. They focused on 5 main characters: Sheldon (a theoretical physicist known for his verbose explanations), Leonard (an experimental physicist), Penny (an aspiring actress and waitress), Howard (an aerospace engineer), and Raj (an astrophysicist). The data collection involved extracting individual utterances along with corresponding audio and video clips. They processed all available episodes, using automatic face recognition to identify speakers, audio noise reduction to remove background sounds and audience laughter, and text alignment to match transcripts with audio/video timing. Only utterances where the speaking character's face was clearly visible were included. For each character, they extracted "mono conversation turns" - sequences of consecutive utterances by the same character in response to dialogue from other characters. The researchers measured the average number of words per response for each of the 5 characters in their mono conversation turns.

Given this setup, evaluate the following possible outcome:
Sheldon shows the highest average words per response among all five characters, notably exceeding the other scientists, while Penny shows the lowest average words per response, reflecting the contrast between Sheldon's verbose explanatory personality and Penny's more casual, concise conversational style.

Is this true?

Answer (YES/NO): NO